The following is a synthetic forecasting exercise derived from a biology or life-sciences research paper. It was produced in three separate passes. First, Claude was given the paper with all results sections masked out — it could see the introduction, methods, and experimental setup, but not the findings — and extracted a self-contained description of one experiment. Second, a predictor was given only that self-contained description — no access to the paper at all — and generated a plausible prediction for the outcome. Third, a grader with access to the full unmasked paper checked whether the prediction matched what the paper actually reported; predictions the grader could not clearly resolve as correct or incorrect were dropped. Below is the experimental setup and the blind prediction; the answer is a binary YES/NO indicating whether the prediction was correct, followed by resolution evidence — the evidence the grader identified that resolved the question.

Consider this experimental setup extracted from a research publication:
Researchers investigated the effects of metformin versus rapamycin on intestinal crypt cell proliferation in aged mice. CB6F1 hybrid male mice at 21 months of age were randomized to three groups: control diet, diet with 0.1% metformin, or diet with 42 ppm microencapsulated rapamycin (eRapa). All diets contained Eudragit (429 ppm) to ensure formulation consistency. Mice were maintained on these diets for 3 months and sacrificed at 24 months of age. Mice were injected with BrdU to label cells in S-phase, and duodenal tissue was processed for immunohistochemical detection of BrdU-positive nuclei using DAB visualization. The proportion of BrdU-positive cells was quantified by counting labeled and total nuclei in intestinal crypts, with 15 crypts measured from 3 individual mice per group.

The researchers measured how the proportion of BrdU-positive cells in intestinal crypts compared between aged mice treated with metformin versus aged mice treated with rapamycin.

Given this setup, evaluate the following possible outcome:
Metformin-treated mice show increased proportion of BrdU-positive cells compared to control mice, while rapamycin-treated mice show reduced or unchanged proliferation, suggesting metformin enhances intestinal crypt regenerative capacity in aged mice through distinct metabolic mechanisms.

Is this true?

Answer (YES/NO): NO